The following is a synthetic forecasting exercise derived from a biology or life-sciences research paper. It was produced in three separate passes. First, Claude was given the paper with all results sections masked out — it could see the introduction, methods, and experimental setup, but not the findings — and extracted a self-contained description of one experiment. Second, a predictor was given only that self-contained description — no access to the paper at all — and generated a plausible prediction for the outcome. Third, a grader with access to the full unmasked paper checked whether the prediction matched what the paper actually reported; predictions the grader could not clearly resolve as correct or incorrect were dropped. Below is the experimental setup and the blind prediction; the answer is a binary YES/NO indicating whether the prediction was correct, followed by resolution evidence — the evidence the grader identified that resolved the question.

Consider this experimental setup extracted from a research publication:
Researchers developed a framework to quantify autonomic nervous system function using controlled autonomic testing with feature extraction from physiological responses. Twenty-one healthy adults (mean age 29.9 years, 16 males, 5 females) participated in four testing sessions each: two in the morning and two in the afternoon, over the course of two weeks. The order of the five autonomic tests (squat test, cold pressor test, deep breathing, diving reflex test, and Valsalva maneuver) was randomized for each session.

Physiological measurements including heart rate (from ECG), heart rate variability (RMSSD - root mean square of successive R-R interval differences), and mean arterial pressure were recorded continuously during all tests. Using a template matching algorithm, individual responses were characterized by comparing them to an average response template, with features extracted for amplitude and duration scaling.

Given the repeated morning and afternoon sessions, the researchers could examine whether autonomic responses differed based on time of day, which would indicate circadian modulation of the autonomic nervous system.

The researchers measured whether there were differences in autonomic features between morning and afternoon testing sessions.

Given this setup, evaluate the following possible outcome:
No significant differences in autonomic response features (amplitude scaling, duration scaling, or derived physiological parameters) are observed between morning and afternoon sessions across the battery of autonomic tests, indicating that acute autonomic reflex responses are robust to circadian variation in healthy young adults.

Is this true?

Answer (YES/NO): NO